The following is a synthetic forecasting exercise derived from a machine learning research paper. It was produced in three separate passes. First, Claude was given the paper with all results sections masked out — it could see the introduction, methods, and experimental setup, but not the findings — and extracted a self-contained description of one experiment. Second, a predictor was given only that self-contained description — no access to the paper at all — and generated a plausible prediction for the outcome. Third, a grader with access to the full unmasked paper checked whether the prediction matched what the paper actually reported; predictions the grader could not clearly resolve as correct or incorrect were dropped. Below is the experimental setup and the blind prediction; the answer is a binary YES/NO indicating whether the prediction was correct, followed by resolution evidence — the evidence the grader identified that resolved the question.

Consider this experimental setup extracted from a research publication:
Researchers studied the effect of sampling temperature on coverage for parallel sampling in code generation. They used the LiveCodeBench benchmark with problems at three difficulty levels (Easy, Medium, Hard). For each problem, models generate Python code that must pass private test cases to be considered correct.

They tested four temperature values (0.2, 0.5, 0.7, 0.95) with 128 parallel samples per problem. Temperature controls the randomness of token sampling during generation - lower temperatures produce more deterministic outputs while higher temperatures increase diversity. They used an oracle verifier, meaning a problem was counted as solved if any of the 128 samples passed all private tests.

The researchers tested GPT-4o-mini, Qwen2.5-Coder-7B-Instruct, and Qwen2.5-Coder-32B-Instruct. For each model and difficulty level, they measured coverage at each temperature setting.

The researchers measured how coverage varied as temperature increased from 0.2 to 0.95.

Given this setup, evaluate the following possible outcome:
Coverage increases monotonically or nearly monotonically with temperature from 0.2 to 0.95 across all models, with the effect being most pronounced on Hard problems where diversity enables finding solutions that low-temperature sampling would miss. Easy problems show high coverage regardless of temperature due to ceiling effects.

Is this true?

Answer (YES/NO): NO